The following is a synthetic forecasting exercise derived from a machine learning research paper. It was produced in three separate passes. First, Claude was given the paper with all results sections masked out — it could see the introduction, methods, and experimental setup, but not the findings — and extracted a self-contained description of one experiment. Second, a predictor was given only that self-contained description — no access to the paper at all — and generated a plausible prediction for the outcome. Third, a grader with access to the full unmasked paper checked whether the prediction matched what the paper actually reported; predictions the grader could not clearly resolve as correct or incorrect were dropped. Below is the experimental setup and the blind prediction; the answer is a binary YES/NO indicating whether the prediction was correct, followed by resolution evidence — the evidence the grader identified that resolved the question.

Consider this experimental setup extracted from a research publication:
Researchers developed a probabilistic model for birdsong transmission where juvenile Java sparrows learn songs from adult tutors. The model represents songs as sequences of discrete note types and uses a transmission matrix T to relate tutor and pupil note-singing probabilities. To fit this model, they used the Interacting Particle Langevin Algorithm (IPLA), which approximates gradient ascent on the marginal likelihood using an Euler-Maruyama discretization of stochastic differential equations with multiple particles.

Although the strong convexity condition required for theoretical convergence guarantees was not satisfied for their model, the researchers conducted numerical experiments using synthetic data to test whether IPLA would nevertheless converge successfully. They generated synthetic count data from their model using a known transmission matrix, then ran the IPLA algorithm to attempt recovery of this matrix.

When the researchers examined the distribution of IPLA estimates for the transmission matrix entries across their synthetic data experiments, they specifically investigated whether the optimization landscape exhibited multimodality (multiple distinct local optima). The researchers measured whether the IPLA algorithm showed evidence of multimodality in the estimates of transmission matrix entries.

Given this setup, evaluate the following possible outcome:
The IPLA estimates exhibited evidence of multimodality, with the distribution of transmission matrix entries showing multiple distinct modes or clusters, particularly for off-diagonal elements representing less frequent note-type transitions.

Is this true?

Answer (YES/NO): NO